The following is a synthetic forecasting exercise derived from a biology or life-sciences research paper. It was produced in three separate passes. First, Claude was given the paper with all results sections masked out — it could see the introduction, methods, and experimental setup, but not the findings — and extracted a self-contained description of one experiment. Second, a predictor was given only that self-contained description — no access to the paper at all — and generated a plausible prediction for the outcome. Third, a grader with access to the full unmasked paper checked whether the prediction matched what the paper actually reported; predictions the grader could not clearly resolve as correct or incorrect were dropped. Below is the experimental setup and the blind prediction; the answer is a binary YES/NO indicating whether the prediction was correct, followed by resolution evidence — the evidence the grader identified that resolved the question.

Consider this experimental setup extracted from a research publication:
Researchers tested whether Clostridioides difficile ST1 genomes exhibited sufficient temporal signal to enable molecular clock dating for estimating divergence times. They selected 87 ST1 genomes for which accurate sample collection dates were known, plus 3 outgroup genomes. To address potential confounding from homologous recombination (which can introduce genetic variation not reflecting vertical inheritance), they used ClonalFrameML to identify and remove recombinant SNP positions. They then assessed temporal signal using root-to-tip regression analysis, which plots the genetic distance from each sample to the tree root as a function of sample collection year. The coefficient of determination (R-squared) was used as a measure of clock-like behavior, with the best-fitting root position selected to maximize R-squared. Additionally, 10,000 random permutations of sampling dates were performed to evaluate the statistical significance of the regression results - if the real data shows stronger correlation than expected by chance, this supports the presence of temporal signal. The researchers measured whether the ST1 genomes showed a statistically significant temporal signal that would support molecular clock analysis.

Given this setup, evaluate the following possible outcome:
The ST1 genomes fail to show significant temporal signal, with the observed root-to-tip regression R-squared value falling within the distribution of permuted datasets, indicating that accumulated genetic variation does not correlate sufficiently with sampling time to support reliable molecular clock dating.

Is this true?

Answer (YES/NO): NO